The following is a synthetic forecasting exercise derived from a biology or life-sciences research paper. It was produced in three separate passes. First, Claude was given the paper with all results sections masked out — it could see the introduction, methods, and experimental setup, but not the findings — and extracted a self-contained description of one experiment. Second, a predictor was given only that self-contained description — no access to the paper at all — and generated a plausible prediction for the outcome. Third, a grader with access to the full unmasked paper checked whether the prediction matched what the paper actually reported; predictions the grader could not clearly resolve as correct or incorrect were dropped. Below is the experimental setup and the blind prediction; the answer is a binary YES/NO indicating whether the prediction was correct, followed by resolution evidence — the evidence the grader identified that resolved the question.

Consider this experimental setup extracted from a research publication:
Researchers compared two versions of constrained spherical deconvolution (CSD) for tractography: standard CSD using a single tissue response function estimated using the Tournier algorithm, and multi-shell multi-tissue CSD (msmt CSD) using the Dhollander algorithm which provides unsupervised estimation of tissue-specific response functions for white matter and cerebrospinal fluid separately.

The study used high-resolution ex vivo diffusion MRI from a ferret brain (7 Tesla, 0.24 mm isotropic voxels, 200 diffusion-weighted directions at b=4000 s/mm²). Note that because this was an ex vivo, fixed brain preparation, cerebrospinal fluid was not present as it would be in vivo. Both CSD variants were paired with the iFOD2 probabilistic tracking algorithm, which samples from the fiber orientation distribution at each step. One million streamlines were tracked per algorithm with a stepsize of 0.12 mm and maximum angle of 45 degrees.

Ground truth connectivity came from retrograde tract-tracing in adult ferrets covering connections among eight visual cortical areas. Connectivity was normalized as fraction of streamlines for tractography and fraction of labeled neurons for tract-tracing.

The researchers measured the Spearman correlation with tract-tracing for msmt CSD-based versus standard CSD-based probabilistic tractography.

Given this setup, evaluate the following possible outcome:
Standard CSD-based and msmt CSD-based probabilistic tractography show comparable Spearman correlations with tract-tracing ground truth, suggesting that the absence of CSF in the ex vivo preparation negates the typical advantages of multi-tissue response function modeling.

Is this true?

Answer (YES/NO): NO